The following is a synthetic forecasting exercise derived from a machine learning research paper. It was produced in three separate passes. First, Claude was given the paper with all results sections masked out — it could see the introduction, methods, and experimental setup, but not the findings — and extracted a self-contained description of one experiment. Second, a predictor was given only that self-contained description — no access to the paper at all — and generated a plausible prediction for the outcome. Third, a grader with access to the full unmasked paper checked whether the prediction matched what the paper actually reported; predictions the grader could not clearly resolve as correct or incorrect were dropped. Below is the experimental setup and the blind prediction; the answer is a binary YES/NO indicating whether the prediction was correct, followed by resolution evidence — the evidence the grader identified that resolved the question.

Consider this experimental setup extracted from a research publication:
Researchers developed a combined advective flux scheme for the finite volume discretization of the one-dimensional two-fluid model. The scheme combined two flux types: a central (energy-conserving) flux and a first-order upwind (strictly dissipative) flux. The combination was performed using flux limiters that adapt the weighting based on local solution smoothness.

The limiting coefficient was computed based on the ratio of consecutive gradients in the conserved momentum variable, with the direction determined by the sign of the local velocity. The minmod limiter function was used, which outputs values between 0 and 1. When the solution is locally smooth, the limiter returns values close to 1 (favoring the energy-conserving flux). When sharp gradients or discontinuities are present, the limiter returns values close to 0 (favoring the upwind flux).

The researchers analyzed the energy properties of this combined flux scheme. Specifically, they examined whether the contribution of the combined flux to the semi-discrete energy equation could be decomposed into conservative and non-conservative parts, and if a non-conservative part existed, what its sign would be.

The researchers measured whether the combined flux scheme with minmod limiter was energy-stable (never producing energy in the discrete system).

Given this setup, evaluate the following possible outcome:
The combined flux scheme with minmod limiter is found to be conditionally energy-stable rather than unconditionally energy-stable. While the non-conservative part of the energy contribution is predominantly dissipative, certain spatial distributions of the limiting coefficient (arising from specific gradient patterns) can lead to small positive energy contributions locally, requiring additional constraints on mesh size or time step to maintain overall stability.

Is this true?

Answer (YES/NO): NO